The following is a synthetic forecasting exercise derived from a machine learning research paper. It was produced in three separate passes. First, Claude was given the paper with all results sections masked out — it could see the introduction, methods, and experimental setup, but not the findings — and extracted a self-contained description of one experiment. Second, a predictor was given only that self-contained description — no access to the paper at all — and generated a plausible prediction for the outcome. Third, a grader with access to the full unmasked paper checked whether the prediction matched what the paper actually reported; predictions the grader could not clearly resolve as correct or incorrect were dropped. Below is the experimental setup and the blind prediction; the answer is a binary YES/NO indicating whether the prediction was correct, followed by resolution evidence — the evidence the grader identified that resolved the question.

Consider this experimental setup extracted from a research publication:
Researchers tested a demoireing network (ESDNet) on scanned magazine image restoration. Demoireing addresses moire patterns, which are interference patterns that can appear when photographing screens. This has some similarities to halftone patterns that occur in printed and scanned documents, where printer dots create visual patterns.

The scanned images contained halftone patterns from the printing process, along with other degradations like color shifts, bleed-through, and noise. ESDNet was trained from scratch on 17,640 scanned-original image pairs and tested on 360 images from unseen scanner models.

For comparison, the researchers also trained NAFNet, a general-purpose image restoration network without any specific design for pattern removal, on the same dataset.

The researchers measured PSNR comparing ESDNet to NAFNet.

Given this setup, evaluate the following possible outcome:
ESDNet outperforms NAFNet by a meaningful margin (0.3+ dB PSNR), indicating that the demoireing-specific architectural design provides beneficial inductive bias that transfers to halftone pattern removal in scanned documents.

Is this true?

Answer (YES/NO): NO